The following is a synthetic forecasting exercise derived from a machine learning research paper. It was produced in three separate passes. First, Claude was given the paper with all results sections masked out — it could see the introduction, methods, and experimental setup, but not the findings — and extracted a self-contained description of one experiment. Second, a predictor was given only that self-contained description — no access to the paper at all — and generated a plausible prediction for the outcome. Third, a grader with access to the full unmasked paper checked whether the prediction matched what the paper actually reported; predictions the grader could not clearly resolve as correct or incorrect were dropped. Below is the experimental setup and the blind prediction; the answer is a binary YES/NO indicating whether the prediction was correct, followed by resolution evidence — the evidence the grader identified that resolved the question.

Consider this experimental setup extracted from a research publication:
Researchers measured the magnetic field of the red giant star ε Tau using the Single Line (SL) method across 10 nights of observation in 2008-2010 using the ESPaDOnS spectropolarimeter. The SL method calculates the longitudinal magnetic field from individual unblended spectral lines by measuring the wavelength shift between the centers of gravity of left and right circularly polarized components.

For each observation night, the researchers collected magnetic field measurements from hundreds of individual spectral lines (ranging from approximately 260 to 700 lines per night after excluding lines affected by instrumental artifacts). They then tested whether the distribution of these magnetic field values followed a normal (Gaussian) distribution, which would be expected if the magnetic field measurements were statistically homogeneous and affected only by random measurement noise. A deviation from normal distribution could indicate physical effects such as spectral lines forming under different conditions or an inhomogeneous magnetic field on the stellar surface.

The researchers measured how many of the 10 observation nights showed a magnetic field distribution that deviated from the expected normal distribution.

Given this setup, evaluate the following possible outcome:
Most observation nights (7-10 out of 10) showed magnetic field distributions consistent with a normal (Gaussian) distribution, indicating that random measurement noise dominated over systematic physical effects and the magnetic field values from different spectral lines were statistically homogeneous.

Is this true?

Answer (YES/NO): YES